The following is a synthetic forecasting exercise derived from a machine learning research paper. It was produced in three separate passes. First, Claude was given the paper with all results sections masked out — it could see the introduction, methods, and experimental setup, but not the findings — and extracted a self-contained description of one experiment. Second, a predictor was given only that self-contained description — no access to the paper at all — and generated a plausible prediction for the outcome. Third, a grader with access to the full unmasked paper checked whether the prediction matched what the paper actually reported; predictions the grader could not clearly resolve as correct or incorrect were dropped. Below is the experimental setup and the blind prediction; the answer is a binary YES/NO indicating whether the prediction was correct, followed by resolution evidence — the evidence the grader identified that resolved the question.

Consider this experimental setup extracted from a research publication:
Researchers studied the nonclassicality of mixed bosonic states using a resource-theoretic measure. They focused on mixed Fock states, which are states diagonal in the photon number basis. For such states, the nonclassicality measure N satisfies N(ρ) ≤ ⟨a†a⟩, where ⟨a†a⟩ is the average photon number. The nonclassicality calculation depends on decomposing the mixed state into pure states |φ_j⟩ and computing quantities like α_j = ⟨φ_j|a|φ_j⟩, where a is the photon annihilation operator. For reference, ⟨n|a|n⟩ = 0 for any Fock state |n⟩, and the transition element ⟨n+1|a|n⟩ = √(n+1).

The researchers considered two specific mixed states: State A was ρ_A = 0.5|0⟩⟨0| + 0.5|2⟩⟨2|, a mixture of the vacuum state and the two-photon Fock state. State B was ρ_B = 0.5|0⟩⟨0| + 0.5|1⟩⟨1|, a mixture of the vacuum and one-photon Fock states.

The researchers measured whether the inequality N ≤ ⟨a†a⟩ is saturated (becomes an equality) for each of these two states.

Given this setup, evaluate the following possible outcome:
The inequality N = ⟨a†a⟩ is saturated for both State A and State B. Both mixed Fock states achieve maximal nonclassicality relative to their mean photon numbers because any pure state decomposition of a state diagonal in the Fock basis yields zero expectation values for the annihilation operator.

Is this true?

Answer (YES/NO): NO